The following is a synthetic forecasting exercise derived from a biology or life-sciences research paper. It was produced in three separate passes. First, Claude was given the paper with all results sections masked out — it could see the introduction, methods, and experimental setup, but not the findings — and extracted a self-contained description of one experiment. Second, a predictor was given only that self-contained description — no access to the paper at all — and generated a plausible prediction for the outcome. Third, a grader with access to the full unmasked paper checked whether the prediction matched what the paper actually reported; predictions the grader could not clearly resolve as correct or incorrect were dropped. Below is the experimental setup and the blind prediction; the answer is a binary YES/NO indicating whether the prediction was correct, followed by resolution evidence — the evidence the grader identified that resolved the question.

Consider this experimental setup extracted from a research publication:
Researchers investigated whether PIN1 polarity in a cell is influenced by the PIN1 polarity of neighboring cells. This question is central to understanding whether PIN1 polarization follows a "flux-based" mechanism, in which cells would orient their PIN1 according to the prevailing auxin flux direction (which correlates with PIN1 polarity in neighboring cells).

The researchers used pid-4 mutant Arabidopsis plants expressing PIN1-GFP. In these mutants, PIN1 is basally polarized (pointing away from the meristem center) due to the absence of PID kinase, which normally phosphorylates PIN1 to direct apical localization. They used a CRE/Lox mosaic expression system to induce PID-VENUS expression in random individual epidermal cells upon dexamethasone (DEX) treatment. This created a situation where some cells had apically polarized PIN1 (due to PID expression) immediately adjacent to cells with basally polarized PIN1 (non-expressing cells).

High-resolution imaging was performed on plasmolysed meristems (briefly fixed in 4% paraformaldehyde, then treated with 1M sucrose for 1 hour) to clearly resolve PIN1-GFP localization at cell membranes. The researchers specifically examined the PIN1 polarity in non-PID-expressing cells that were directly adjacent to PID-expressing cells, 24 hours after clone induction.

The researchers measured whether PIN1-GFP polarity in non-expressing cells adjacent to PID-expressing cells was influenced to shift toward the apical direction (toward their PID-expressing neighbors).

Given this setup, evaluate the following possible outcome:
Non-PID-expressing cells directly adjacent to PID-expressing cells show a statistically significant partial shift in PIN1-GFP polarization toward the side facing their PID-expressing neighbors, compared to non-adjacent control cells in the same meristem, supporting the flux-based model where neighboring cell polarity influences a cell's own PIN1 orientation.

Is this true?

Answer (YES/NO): NO